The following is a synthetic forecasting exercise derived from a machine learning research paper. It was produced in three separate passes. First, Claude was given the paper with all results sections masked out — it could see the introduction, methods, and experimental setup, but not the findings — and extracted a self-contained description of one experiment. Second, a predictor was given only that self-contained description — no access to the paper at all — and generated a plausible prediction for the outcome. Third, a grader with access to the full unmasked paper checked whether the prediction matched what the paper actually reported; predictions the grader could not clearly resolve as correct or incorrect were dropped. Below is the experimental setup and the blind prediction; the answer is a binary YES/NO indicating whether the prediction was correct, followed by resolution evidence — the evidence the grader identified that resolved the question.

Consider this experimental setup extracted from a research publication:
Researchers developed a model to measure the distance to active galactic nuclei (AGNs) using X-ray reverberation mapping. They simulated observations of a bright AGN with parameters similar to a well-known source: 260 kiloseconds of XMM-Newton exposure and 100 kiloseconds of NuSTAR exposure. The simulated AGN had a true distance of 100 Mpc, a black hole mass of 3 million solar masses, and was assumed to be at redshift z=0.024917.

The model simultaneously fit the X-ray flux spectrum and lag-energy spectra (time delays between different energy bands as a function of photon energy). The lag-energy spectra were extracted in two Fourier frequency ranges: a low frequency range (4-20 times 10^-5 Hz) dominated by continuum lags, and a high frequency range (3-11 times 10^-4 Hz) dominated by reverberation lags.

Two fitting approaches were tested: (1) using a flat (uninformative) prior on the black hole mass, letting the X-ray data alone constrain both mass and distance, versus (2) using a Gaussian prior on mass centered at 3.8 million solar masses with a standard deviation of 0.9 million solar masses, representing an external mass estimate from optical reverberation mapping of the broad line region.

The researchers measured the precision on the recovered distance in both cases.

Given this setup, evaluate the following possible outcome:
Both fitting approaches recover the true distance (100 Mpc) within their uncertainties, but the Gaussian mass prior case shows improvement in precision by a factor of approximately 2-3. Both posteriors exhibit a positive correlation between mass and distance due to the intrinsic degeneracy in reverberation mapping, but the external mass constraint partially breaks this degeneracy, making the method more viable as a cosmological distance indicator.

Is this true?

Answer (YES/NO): NO